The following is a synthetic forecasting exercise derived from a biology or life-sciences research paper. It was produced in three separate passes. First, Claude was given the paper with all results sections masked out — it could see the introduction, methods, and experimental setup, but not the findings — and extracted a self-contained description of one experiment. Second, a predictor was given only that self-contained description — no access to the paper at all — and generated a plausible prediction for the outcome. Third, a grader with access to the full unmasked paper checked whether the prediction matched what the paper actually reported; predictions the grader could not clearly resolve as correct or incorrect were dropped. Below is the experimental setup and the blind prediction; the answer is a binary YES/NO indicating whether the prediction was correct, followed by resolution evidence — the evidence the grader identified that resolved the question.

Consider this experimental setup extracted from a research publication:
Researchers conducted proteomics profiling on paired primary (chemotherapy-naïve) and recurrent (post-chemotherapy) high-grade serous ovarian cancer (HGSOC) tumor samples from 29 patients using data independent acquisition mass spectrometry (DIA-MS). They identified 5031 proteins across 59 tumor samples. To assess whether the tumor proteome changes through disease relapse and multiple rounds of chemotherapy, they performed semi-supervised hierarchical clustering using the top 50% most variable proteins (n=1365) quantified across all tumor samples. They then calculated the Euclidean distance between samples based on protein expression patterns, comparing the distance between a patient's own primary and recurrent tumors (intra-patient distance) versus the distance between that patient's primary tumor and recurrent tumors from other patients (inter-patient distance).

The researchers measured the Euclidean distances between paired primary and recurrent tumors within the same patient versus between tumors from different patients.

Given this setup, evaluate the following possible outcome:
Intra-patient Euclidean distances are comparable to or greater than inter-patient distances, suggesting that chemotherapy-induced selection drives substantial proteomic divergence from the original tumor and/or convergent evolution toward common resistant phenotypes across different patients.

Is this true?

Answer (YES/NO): NO